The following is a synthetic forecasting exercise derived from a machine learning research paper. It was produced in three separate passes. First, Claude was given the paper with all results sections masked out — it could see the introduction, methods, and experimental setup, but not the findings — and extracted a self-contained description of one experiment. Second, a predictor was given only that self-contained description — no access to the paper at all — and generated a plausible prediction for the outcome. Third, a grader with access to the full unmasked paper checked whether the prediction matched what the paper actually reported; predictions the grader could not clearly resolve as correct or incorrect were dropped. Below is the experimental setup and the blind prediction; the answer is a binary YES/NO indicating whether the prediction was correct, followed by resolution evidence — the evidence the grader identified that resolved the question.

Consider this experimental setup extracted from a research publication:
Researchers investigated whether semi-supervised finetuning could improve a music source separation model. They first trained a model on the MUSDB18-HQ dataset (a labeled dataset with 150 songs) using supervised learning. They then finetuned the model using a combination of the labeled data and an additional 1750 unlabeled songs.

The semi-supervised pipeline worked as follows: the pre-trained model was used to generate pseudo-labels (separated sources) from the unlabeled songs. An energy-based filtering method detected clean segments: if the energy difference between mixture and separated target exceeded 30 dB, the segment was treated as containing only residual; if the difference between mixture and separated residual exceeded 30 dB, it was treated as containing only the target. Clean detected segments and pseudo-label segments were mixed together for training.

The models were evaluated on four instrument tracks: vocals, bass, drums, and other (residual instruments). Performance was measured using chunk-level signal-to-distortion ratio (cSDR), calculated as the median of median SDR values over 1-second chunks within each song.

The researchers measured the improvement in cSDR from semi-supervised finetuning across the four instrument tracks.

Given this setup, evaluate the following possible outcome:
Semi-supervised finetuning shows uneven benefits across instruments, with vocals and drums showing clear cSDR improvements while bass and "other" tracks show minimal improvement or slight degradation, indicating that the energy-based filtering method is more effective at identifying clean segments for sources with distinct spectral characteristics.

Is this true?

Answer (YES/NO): NO